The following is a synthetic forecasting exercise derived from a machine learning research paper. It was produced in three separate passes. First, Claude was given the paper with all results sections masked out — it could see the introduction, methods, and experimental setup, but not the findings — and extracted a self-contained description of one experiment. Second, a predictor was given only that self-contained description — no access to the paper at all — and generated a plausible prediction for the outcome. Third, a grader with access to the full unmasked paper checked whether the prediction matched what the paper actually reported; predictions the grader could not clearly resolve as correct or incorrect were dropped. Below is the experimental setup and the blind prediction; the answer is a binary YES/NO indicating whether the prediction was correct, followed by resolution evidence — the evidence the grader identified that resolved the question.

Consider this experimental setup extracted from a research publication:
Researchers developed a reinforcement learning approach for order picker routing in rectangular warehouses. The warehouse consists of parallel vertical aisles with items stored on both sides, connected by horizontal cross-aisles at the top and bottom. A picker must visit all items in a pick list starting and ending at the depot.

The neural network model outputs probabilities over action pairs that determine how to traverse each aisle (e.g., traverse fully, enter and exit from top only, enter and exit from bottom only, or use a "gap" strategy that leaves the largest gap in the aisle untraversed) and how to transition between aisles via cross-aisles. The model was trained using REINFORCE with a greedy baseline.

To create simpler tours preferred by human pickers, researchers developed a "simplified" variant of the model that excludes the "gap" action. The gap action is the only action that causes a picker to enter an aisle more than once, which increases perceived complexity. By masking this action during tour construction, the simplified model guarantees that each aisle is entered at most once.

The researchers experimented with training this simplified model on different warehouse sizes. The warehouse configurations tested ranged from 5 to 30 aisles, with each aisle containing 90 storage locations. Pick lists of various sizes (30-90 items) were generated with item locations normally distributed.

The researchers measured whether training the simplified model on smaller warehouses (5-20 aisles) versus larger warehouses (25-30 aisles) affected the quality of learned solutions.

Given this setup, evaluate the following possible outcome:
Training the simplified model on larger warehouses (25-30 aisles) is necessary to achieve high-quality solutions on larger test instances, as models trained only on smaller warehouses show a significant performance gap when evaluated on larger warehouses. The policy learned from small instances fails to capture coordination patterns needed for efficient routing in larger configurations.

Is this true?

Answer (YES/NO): NO